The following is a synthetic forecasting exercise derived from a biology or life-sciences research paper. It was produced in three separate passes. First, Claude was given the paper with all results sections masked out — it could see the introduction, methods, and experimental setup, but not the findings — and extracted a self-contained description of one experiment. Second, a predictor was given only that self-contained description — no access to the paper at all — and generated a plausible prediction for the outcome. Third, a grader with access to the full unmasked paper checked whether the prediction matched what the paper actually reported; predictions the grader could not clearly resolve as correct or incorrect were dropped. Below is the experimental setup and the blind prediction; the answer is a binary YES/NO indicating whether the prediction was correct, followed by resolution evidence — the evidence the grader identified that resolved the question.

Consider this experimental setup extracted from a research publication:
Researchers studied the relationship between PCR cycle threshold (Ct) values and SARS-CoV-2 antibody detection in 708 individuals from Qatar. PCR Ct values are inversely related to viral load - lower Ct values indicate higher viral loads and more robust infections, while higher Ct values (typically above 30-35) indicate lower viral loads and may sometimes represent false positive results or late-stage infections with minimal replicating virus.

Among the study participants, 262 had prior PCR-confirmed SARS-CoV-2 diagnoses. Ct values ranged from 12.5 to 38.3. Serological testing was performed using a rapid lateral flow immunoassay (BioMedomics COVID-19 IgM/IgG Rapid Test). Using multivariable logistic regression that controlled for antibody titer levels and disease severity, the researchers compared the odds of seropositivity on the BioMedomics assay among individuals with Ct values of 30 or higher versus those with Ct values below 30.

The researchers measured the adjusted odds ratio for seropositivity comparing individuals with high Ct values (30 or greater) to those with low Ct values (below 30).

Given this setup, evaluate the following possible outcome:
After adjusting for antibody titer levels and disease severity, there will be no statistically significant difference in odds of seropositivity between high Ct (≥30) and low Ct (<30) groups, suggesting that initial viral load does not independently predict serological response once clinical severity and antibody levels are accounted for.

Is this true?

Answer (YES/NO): NO